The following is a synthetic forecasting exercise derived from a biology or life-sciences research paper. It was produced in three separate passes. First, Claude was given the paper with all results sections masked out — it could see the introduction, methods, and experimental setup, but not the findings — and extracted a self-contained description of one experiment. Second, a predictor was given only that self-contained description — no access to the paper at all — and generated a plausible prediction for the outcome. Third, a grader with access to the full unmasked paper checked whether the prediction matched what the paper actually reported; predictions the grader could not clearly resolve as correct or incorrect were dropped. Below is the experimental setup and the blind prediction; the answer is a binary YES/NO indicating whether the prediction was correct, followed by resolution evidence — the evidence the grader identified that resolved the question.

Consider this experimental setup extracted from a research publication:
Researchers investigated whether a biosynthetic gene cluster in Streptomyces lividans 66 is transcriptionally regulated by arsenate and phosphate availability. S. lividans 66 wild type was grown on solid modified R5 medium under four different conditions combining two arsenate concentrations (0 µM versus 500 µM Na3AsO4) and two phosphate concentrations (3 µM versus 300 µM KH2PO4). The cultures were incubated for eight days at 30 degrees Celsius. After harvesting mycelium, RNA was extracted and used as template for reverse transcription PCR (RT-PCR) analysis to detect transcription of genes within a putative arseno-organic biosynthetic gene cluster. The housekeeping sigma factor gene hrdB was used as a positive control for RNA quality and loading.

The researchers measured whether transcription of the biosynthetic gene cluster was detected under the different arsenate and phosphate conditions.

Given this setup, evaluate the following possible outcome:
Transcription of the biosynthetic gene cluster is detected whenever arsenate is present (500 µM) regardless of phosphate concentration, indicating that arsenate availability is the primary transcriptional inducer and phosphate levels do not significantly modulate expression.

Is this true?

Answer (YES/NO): NO